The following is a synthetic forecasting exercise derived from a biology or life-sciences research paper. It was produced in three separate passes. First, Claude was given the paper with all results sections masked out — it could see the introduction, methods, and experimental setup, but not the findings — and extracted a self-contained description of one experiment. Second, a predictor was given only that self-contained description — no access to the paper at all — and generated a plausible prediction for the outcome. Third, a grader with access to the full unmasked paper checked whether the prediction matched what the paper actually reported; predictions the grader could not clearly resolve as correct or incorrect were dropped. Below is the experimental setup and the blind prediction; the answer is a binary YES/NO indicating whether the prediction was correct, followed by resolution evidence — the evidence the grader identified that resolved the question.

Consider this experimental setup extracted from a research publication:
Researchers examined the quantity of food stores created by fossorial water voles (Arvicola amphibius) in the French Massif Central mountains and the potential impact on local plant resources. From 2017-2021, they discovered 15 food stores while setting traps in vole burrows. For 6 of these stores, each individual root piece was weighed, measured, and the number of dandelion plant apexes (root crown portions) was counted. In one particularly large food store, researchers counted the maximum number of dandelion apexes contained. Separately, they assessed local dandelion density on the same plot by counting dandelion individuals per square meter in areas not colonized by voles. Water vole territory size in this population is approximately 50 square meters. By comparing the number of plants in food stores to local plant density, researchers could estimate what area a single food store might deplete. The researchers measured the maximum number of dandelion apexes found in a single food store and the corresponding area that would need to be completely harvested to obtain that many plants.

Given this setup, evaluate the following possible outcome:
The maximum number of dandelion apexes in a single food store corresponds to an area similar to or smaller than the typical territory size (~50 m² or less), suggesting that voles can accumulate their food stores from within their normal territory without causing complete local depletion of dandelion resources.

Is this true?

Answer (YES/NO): NO